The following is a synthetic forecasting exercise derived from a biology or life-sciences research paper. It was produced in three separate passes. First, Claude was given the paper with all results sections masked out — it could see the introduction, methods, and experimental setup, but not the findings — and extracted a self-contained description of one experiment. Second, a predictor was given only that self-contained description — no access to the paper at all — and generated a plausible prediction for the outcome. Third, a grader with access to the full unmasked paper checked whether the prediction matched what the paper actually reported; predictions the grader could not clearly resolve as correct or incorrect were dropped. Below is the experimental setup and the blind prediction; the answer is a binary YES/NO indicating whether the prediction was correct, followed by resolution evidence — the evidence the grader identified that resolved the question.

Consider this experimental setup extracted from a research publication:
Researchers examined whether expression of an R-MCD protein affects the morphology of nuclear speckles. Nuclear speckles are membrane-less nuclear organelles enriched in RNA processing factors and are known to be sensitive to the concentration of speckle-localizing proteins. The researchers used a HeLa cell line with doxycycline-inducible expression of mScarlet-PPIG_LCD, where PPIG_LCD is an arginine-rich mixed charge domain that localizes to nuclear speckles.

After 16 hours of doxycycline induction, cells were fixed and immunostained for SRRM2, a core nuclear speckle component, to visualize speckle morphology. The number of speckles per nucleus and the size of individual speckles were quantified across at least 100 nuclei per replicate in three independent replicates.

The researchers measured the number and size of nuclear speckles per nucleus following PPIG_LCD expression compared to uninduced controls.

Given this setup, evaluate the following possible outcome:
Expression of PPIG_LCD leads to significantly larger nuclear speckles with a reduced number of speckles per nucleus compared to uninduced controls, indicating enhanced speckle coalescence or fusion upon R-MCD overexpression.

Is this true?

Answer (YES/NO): YES